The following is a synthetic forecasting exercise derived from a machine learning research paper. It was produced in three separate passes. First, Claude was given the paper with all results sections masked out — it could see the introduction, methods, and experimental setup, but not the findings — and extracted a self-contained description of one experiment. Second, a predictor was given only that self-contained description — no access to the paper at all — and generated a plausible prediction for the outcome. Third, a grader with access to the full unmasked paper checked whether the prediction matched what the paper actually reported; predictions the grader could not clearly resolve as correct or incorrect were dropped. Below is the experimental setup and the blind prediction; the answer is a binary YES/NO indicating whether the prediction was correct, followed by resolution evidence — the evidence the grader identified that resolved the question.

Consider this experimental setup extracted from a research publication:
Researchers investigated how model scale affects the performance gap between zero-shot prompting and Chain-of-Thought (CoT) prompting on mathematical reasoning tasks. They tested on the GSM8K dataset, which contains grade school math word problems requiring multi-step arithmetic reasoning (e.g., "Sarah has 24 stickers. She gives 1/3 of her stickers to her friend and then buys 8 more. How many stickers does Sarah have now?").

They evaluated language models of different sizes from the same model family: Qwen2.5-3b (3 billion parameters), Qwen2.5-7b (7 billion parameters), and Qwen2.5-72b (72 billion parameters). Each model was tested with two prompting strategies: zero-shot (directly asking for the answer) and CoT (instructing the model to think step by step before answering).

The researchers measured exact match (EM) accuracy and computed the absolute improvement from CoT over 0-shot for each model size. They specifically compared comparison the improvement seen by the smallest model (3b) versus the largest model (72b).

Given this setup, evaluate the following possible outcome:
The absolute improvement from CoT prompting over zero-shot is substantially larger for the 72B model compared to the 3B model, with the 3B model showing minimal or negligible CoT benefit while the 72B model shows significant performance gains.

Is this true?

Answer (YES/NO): NO